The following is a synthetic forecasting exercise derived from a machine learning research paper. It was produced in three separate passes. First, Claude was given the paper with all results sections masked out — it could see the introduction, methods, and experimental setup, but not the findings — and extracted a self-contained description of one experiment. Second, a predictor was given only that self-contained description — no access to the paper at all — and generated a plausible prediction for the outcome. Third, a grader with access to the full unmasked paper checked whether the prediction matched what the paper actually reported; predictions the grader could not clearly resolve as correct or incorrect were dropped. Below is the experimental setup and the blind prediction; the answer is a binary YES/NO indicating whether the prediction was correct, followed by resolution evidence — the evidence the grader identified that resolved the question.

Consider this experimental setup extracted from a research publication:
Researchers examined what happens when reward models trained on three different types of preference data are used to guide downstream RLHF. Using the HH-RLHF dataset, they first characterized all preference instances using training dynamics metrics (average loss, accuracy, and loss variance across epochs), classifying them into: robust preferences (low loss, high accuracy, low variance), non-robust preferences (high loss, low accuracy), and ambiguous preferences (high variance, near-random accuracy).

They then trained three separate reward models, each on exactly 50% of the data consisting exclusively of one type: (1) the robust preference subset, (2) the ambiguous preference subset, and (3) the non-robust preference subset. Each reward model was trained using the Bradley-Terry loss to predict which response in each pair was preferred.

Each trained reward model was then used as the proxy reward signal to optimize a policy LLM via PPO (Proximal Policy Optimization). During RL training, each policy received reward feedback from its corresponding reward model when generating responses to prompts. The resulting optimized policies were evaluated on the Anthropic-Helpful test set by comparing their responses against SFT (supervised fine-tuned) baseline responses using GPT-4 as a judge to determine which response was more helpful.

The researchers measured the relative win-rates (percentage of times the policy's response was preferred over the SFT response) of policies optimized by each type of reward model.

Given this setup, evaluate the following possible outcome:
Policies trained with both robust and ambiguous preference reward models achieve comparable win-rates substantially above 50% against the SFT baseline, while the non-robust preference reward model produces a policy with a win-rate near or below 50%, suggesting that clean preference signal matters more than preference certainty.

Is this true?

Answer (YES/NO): NO